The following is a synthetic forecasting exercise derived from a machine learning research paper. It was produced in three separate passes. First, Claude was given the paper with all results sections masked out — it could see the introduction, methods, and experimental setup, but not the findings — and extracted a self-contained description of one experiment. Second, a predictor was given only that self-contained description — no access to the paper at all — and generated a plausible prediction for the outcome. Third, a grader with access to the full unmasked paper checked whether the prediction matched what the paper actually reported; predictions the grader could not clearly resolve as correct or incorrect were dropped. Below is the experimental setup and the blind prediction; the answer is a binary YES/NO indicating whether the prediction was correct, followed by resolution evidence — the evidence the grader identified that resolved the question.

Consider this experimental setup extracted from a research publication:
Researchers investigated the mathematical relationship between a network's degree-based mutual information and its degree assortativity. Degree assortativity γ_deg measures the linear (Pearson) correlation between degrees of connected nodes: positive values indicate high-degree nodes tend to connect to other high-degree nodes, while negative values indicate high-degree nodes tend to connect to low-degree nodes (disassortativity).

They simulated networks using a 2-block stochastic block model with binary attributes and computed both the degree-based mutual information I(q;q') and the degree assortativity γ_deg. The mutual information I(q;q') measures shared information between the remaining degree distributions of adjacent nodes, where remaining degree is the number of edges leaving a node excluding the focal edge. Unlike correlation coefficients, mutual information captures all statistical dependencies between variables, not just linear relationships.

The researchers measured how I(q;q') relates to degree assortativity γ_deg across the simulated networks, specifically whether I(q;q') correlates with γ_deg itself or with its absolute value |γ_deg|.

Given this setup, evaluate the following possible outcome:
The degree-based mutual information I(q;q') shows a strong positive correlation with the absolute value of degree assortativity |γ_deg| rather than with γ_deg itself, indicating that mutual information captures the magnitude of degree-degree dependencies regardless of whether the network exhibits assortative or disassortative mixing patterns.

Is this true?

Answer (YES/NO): YES